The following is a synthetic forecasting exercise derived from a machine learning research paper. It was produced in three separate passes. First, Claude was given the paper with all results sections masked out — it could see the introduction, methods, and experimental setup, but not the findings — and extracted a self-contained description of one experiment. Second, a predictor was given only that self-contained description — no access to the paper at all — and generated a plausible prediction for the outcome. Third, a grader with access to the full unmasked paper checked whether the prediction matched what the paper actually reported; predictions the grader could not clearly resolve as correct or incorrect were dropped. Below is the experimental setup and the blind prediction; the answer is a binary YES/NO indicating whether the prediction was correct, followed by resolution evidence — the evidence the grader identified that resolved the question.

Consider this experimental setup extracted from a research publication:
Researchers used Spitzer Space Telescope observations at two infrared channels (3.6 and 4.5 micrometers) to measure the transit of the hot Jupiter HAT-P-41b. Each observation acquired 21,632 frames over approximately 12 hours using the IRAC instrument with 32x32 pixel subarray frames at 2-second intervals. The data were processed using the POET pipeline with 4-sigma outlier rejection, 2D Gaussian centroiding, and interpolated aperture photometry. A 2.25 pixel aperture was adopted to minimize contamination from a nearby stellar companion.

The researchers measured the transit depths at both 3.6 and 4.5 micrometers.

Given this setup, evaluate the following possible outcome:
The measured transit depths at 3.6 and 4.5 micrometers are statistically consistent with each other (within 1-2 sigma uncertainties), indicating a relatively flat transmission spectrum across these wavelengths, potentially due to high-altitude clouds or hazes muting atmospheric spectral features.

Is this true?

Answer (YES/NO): NO